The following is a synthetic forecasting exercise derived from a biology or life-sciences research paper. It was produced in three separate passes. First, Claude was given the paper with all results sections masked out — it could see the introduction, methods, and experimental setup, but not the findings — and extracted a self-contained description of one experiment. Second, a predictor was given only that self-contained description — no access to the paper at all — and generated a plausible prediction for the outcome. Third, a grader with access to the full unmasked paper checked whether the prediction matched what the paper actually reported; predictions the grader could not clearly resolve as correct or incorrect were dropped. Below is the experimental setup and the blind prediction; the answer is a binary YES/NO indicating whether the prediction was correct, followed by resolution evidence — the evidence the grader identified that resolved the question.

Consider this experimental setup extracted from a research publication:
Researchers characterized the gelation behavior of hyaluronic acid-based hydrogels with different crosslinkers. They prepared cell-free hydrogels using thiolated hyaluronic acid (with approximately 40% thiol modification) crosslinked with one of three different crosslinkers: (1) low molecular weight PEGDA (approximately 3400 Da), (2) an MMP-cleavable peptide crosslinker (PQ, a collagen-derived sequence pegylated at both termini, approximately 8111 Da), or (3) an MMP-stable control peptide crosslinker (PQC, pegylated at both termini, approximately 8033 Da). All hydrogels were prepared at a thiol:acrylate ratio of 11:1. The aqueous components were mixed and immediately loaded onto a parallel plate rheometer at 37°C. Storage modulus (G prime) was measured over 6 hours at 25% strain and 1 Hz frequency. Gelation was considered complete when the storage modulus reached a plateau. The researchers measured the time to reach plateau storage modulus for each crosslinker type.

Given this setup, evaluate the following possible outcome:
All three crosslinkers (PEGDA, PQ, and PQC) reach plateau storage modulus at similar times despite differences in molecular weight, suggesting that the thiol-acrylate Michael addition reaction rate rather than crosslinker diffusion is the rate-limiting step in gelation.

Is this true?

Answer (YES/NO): YES